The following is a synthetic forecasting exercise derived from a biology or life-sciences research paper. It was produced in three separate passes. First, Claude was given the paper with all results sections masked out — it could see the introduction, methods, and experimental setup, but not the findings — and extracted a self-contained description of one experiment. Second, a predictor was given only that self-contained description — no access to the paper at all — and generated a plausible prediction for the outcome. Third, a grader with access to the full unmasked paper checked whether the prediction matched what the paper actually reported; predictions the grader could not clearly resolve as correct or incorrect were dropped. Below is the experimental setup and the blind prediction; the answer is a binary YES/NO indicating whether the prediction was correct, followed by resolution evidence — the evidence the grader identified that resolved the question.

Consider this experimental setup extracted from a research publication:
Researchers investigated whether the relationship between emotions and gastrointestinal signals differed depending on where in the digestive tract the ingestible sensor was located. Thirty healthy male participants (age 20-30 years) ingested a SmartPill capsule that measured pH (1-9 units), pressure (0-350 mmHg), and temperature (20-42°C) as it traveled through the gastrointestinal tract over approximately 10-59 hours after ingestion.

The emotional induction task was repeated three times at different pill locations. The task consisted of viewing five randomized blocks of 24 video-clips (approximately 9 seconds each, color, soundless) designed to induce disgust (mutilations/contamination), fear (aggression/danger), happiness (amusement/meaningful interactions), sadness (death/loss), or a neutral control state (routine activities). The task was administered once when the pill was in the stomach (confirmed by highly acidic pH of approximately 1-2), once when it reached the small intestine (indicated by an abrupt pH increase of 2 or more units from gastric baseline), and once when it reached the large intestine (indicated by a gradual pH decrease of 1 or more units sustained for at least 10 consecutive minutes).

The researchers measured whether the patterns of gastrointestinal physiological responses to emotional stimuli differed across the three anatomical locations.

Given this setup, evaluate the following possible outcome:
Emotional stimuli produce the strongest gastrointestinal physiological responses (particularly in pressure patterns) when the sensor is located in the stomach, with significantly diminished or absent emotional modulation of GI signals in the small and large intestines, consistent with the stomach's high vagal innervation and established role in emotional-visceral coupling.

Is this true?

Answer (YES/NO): NO